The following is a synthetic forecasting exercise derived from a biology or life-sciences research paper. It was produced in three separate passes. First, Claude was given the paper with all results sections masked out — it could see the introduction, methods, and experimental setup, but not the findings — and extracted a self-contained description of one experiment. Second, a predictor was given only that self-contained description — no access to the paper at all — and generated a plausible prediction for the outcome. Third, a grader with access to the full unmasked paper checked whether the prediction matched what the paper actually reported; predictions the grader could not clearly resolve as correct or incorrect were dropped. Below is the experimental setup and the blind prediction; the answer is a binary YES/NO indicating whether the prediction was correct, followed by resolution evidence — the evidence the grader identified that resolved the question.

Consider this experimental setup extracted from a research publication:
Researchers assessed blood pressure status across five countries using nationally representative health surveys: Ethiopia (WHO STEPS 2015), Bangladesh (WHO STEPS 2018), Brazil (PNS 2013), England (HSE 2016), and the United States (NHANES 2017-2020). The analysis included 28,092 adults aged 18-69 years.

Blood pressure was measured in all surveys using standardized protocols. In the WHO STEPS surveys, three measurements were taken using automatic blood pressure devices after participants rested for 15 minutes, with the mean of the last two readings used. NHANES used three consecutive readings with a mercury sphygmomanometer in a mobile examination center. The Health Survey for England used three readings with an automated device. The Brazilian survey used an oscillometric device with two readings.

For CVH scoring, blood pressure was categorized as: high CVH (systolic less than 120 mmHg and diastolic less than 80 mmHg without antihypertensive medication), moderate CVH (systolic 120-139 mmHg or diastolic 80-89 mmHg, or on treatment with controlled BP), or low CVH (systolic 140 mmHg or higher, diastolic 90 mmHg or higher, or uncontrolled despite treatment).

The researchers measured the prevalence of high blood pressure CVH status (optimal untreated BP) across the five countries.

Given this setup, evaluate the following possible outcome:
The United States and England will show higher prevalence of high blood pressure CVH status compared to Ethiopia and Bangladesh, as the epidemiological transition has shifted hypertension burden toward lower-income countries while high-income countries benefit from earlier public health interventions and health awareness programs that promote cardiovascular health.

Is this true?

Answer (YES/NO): NO